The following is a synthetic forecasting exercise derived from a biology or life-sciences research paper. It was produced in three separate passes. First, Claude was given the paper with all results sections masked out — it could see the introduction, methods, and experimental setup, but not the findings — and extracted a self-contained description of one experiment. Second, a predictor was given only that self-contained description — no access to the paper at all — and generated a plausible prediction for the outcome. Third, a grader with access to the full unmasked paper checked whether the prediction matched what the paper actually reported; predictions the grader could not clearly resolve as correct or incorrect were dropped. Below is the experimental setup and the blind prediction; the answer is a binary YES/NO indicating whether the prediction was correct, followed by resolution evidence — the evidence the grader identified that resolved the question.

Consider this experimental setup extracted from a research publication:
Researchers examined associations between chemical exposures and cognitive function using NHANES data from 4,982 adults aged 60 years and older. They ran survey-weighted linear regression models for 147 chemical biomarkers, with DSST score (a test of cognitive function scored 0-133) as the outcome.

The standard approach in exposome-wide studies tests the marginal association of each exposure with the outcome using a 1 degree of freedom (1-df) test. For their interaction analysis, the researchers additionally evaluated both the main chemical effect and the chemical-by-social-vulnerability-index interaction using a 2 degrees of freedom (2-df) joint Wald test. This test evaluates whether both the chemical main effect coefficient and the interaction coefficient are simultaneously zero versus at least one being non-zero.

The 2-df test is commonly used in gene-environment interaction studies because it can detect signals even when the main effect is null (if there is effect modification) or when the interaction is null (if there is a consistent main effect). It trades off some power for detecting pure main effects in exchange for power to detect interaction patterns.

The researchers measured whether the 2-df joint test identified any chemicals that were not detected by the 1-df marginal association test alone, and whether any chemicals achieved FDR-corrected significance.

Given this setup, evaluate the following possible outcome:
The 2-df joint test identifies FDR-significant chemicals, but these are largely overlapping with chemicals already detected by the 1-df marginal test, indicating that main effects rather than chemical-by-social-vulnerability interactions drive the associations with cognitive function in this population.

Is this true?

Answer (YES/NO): YES